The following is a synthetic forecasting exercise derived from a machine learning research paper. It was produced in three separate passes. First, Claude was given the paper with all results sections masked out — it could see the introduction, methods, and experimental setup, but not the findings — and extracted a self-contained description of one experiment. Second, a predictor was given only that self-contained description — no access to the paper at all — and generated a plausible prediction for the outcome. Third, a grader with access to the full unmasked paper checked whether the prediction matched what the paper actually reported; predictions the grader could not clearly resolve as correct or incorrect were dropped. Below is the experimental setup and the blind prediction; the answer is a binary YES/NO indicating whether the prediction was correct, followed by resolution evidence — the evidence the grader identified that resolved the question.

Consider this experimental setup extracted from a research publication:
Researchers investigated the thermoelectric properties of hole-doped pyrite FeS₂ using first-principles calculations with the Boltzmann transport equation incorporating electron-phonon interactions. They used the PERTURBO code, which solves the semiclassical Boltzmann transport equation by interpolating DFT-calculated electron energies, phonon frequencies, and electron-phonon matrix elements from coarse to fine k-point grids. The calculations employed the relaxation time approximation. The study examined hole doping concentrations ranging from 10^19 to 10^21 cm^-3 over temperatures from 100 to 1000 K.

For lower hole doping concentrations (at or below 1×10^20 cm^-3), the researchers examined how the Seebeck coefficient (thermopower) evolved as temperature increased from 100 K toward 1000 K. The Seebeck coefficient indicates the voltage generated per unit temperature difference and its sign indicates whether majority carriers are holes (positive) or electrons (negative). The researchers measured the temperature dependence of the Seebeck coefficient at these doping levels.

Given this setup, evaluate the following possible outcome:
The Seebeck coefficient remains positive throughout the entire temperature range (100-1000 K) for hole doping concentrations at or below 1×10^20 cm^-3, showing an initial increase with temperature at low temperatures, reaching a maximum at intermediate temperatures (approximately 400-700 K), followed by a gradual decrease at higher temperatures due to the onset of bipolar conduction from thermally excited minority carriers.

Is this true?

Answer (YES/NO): NO